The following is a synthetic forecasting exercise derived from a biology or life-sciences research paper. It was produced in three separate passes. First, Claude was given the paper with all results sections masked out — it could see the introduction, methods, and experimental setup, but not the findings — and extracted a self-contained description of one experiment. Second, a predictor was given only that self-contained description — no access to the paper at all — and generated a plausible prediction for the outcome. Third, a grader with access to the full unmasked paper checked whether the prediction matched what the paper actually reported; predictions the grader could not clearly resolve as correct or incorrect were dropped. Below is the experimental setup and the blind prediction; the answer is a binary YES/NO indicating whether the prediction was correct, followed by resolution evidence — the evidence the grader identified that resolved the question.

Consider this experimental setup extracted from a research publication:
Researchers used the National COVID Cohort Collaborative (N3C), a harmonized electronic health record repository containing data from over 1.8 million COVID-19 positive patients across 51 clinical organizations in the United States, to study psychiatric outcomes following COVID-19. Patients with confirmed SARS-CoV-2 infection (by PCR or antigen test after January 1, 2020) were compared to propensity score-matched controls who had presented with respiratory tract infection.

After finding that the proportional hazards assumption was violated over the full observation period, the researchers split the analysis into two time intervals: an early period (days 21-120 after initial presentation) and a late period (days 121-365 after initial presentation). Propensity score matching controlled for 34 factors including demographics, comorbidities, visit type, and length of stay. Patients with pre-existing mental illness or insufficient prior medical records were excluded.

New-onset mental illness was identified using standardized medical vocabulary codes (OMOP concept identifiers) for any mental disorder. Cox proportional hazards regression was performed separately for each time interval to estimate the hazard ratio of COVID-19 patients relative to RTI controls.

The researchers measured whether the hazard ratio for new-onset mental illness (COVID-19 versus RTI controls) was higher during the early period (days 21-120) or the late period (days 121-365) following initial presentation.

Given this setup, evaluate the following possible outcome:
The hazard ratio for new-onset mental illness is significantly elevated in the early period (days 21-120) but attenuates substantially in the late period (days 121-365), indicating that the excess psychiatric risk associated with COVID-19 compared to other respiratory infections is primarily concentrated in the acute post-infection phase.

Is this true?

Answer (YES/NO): YES